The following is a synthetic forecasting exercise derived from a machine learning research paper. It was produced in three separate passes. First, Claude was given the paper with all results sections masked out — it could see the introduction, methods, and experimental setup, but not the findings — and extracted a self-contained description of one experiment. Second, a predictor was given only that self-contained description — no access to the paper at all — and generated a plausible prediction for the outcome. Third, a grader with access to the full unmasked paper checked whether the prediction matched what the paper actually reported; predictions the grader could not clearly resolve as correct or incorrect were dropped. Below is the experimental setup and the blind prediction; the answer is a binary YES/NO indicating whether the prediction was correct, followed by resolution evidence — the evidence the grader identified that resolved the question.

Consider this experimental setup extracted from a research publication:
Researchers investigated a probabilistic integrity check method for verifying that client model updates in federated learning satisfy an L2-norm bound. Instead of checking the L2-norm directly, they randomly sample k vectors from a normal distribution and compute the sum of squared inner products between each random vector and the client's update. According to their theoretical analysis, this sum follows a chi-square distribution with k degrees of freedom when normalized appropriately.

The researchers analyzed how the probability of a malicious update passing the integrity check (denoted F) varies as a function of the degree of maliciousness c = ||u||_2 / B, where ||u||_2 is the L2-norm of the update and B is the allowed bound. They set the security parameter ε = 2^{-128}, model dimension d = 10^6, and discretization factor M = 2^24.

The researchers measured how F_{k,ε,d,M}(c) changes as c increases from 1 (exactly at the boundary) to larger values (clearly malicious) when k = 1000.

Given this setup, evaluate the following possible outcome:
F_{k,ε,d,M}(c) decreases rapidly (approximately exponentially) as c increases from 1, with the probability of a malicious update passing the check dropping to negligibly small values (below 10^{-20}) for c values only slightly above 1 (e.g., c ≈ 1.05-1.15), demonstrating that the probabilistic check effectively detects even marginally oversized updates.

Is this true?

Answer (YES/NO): NO